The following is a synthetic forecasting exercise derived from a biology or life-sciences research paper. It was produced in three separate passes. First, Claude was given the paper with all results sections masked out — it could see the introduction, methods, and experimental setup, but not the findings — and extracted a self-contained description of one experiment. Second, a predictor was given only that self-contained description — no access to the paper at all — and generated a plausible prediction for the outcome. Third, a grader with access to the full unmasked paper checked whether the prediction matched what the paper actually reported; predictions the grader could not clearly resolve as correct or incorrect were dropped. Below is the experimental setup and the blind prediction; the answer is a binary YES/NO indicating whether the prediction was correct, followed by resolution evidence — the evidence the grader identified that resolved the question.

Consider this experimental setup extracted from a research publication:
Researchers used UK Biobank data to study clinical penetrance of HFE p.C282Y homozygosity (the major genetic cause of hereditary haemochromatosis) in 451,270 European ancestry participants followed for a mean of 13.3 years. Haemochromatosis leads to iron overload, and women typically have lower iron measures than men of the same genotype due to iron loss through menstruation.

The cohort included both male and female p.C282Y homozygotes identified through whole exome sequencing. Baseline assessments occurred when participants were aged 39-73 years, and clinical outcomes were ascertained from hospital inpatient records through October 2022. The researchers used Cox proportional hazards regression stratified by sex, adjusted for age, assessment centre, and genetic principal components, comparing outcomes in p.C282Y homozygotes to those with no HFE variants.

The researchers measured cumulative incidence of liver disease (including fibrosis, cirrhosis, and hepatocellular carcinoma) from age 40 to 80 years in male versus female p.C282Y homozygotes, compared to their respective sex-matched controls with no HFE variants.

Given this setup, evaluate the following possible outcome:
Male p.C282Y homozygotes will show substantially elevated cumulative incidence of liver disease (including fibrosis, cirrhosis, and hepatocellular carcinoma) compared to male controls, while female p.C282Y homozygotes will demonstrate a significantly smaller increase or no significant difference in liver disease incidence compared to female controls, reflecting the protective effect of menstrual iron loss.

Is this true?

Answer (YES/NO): YES